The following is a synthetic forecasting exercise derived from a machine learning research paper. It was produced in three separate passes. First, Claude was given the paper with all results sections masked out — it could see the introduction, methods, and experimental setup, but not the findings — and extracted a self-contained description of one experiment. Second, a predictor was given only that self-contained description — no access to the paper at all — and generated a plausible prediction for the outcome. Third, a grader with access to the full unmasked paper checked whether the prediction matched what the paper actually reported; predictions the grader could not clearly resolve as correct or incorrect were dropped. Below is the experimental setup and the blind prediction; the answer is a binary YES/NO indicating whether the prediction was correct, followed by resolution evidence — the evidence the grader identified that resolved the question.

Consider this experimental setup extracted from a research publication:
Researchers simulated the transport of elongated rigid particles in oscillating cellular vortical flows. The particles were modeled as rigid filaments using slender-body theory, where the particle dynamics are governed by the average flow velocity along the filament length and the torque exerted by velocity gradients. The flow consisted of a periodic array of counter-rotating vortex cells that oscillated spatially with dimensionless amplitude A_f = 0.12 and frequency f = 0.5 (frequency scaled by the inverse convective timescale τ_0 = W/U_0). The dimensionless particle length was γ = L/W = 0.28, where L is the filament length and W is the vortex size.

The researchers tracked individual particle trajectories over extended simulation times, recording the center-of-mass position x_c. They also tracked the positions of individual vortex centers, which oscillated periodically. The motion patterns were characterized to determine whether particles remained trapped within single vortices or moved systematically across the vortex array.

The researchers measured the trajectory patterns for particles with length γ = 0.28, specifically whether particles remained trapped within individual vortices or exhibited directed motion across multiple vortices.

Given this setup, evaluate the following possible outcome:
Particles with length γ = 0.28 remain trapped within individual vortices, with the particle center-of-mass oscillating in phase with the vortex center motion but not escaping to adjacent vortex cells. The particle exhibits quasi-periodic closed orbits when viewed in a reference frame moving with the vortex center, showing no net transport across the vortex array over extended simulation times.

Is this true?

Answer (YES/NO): NO